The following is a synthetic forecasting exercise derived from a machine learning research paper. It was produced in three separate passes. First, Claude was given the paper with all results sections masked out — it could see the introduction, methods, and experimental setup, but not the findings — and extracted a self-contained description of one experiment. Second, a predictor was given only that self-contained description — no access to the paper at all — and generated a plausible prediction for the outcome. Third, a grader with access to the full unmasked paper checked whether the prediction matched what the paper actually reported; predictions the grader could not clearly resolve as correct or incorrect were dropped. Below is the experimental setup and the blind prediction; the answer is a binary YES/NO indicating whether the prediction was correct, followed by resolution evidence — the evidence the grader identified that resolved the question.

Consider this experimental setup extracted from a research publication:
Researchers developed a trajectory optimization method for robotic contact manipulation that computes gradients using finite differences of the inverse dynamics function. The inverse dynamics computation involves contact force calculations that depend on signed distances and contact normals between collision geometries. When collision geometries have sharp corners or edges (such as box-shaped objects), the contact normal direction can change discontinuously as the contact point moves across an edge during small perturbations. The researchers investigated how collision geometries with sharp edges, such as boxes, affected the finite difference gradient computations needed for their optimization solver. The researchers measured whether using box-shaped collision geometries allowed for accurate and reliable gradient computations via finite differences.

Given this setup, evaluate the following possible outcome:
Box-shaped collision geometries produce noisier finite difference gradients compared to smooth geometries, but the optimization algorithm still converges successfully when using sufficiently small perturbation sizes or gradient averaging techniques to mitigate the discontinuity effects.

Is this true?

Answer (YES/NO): NO